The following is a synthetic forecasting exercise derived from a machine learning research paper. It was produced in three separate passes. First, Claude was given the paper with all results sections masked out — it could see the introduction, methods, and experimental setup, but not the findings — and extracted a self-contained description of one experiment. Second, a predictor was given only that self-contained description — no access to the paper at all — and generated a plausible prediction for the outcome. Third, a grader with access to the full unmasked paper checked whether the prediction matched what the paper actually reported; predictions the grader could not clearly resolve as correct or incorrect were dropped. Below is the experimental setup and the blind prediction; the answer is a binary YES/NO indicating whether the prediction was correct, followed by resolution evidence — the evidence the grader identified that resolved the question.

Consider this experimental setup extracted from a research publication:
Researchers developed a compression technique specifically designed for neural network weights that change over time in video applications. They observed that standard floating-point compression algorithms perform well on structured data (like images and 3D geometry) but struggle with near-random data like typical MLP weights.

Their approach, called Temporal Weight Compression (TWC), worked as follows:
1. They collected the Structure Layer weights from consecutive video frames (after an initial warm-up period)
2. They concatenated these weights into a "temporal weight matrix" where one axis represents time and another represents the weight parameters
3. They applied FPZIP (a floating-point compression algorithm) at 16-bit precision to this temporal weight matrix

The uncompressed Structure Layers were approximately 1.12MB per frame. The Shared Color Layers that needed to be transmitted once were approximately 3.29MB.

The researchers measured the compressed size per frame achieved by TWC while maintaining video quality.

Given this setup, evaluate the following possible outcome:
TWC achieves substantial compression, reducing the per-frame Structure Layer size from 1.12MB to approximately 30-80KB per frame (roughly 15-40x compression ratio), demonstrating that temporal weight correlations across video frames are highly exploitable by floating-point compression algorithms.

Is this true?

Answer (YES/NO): NO